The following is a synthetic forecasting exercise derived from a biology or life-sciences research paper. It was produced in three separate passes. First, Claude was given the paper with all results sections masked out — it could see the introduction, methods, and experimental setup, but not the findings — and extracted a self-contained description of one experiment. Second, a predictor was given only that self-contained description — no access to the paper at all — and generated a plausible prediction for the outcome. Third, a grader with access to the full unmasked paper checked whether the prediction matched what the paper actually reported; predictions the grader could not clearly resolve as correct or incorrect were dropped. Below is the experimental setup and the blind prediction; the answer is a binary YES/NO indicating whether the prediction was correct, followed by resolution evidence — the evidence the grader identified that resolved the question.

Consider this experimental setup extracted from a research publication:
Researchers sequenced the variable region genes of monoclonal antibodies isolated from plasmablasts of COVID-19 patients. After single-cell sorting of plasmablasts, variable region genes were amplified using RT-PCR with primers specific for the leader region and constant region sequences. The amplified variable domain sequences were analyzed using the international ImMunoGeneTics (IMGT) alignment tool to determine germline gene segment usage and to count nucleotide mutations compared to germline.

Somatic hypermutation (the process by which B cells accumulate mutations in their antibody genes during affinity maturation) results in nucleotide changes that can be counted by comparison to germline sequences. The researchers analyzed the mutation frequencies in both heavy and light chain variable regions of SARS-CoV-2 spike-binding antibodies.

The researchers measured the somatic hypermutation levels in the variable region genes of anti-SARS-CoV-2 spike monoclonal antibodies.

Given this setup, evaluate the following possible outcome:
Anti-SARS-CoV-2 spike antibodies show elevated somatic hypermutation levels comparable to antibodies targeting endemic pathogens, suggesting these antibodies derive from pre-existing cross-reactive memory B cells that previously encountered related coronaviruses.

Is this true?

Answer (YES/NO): NO